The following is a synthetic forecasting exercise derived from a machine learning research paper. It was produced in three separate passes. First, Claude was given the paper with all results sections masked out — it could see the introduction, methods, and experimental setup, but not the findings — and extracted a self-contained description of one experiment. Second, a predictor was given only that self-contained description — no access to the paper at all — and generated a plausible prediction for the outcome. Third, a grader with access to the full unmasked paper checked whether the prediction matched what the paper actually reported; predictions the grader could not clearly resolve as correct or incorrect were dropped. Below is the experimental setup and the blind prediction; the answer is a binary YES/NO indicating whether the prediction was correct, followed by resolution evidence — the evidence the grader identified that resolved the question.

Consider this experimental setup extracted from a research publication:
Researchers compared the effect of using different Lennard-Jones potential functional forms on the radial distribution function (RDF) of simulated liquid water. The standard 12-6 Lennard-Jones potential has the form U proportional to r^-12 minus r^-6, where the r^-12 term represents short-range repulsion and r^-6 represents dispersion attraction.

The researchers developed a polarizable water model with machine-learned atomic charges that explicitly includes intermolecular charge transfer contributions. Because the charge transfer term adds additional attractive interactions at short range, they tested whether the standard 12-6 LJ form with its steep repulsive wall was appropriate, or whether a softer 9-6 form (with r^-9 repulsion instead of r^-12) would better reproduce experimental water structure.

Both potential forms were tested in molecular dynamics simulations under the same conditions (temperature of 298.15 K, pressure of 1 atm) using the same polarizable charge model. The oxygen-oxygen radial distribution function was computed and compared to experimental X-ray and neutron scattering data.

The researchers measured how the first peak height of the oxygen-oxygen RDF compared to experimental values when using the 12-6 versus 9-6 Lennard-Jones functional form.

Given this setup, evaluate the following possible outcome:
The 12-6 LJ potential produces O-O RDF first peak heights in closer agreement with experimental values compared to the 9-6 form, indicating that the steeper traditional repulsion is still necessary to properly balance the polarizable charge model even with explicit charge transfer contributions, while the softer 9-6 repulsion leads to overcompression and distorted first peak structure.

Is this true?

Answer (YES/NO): NO